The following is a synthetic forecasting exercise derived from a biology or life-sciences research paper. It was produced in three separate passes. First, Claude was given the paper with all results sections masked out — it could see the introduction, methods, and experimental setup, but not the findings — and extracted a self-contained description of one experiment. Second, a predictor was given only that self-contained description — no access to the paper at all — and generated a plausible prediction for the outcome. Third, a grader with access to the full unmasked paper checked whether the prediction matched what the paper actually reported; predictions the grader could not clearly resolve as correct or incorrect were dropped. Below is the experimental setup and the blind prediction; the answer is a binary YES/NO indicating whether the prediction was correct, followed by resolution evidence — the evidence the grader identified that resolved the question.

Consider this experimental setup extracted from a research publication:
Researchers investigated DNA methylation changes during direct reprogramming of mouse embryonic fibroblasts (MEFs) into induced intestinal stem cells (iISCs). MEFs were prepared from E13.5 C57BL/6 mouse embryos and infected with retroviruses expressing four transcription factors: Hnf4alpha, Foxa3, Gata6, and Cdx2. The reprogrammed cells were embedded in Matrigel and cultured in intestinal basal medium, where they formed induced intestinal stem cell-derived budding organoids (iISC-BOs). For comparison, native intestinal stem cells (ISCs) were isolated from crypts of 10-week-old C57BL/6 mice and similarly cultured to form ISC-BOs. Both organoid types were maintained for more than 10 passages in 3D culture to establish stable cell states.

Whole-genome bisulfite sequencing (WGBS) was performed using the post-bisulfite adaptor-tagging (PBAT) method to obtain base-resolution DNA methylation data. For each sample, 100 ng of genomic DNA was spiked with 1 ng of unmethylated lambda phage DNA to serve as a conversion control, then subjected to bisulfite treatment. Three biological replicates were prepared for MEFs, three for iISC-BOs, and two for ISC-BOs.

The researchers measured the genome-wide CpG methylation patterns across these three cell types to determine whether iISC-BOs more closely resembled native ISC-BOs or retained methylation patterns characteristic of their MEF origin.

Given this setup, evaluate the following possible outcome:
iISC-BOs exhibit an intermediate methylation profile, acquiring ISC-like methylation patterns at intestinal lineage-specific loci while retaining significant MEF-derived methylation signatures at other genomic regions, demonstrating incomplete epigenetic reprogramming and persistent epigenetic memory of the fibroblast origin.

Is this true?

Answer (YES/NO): NO